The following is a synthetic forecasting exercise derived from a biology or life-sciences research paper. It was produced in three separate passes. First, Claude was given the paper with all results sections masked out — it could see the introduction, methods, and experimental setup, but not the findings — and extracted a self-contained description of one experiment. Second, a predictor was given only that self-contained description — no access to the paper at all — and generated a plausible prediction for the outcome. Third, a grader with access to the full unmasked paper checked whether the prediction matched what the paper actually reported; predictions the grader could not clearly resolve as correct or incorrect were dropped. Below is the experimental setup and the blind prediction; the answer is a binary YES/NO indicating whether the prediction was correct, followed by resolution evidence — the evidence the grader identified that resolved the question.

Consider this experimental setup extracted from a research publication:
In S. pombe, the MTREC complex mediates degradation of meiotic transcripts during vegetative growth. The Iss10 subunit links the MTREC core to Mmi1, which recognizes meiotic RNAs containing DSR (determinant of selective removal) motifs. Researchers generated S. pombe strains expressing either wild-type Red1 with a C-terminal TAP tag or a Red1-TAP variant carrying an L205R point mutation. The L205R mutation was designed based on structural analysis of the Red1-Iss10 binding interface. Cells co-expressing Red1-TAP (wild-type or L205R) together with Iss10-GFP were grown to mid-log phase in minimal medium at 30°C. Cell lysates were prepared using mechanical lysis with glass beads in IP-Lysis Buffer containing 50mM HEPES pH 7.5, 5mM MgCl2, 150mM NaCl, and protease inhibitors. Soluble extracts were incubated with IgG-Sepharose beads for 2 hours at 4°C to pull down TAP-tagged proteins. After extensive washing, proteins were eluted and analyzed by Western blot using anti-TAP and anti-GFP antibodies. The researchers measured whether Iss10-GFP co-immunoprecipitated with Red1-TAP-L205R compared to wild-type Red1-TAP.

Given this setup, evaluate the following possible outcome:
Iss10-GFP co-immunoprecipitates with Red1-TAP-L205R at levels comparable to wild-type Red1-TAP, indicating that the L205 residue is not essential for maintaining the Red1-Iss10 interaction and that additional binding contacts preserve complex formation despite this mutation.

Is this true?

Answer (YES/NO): NO